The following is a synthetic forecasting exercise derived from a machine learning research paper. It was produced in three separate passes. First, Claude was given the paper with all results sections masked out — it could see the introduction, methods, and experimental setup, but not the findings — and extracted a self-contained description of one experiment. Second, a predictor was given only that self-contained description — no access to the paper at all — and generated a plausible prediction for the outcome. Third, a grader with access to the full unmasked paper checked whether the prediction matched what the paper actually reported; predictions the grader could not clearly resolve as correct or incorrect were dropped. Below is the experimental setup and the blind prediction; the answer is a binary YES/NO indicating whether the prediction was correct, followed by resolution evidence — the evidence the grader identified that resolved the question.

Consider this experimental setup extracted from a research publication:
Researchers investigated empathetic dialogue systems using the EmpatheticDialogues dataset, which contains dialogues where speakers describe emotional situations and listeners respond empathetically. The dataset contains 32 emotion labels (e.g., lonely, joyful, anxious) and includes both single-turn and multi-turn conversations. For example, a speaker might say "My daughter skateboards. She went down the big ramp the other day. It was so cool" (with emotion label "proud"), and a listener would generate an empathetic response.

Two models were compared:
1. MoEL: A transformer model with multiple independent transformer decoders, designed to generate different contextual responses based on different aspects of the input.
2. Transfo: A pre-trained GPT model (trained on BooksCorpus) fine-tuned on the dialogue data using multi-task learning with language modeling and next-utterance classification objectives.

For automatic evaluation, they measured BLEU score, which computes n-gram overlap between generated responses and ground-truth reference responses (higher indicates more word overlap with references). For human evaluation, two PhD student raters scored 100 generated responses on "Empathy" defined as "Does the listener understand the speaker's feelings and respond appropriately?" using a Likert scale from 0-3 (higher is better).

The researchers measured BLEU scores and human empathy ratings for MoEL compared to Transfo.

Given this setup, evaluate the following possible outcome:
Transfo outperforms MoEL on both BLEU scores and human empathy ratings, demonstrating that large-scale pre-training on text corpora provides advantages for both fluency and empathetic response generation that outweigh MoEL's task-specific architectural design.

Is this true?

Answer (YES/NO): NO